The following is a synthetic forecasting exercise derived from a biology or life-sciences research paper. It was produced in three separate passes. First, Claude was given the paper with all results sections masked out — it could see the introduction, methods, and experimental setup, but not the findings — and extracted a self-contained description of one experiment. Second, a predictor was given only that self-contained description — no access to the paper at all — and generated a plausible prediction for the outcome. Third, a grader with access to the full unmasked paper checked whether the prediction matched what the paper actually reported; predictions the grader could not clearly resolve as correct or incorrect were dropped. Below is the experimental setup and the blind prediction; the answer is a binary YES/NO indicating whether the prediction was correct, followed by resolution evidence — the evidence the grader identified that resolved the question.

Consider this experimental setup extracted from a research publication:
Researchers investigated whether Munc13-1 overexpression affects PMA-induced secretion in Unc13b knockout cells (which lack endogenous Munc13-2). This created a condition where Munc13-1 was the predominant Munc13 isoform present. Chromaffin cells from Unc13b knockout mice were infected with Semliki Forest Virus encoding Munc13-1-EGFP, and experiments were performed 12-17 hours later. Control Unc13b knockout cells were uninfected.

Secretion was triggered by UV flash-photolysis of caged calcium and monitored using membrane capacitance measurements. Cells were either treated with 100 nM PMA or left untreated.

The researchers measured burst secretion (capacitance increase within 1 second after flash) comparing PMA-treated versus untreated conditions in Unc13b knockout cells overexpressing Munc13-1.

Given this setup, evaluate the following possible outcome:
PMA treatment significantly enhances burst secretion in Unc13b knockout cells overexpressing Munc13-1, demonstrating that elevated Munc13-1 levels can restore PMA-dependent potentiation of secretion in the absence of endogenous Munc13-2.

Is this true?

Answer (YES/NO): NO